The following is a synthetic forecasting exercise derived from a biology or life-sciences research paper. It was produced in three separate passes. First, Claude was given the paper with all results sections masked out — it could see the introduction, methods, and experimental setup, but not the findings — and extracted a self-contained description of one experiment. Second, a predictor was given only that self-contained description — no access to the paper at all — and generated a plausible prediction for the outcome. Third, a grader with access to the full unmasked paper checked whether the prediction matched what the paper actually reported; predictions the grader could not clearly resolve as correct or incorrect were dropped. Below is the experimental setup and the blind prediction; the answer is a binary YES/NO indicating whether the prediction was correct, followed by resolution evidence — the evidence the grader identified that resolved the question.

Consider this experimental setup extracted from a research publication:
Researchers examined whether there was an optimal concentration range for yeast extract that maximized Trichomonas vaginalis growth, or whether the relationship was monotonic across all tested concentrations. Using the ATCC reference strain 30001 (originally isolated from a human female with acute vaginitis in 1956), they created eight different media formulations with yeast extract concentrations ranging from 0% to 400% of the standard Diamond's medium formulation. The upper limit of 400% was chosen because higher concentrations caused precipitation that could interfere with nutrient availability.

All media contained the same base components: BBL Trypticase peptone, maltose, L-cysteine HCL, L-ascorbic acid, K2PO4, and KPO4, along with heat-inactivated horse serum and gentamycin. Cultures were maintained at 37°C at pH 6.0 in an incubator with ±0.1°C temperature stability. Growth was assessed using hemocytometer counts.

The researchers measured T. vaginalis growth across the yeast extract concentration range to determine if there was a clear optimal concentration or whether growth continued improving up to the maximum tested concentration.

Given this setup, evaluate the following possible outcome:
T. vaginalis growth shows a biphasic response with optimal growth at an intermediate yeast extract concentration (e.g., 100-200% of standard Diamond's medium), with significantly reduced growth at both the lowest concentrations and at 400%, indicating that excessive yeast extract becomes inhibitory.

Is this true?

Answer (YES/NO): NO